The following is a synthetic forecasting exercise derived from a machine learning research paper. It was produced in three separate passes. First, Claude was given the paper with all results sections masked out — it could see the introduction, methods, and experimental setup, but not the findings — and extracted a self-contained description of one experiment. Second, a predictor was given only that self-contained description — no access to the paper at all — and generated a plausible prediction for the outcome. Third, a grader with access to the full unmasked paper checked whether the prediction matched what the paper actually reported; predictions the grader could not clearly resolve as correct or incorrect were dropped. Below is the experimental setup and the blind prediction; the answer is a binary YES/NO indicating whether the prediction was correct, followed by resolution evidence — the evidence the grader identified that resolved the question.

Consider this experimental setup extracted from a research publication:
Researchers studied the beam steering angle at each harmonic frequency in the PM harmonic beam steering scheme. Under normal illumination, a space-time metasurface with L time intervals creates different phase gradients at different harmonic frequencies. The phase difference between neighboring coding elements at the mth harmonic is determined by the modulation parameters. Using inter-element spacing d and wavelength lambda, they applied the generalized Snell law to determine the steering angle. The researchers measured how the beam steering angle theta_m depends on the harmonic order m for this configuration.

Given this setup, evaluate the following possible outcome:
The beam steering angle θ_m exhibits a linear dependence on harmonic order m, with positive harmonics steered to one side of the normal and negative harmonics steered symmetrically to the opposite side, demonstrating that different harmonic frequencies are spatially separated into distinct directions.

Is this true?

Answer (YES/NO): NO